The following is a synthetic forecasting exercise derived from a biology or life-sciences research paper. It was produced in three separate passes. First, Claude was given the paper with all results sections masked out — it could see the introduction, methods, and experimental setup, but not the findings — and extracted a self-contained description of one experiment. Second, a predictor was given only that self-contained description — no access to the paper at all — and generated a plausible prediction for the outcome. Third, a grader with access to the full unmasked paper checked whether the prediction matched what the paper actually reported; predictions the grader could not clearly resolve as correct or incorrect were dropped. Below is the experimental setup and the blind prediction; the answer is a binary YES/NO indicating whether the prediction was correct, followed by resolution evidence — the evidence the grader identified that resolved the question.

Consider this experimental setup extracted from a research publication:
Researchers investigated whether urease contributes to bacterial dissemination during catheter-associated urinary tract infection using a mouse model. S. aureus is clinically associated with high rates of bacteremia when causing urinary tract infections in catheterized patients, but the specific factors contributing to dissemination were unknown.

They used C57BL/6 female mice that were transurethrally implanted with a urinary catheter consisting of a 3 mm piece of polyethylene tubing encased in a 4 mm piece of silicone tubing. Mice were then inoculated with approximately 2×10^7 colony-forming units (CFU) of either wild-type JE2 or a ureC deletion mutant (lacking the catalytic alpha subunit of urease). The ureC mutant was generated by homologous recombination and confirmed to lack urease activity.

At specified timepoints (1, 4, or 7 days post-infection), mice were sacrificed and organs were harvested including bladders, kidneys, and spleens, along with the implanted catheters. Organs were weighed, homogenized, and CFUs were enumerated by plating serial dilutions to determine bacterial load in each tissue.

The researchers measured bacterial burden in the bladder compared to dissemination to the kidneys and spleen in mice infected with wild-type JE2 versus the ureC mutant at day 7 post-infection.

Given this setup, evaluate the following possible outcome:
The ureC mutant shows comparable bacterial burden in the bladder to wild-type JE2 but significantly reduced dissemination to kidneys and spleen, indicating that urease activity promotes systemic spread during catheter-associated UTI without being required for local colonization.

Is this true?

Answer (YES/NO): NO